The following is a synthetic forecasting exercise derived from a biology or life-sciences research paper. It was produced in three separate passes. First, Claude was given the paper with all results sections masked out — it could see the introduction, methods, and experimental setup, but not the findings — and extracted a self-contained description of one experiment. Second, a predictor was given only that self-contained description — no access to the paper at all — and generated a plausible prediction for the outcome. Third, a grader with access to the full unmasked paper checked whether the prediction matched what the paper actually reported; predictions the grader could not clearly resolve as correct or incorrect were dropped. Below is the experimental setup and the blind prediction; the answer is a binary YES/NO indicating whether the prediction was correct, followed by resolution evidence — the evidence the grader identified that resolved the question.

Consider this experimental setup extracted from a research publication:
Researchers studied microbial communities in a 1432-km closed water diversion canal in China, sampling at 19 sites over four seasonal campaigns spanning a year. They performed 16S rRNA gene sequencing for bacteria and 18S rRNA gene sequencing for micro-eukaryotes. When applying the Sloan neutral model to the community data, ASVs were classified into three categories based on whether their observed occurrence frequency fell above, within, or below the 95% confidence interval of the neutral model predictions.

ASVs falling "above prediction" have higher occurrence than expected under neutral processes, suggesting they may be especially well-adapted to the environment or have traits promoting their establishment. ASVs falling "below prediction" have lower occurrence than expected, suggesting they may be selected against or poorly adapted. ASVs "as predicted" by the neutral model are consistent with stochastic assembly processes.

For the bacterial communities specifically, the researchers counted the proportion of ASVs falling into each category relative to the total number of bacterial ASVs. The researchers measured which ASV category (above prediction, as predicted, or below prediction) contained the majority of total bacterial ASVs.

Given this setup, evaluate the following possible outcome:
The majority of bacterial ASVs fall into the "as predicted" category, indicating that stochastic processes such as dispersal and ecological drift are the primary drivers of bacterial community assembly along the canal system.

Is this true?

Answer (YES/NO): NO